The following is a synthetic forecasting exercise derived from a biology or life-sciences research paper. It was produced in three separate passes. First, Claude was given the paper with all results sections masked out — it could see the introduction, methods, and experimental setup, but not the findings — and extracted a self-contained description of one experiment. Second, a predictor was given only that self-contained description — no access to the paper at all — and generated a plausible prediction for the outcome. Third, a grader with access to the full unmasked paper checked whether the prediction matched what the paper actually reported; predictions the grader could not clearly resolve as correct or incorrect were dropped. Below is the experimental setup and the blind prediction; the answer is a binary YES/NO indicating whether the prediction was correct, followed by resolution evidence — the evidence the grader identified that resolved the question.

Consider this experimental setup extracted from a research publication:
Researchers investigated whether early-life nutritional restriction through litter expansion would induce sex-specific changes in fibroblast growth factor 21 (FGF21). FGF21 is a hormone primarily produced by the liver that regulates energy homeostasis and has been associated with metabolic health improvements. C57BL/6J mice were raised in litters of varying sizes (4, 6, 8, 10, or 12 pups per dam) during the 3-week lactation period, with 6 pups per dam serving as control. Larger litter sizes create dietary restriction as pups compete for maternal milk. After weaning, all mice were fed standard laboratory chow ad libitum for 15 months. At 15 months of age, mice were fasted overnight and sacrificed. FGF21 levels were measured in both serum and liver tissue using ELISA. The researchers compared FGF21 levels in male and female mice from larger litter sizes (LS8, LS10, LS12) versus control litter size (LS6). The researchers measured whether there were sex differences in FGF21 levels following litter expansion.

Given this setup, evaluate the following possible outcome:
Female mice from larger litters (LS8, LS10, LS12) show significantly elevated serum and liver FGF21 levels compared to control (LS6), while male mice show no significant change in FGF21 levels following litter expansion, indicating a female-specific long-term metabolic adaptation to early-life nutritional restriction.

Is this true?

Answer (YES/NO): NO